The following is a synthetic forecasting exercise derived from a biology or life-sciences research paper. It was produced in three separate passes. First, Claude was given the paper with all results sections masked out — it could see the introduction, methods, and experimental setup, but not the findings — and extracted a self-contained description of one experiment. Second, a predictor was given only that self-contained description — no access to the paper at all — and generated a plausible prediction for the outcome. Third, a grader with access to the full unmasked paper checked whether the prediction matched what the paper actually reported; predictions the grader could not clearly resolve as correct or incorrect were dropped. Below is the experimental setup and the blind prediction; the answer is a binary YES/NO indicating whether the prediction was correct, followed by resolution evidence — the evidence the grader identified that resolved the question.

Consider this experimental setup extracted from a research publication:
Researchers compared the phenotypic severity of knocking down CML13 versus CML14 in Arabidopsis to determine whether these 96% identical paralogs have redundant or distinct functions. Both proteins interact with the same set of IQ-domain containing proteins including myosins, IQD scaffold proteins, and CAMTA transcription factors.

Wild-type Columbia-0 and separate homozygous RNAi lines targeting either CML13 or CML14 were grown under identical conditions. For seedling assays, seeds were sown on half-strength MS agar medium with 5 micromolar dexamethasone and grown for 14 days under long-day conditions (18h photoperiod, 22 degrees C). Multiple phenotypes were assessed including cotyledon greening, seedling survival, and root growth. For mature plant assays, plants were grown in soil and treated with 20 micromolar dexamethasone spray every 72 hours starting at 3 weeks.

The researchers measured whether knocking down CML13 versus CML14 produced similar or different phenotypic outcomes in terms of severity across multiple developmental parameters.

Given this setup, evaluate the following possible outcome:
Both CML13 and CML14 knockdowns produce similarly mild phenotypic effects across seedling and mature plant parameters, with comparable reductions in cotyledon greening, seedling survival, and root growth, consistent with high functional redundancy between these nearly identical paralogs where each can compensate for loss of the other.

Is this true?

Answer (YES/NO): NO